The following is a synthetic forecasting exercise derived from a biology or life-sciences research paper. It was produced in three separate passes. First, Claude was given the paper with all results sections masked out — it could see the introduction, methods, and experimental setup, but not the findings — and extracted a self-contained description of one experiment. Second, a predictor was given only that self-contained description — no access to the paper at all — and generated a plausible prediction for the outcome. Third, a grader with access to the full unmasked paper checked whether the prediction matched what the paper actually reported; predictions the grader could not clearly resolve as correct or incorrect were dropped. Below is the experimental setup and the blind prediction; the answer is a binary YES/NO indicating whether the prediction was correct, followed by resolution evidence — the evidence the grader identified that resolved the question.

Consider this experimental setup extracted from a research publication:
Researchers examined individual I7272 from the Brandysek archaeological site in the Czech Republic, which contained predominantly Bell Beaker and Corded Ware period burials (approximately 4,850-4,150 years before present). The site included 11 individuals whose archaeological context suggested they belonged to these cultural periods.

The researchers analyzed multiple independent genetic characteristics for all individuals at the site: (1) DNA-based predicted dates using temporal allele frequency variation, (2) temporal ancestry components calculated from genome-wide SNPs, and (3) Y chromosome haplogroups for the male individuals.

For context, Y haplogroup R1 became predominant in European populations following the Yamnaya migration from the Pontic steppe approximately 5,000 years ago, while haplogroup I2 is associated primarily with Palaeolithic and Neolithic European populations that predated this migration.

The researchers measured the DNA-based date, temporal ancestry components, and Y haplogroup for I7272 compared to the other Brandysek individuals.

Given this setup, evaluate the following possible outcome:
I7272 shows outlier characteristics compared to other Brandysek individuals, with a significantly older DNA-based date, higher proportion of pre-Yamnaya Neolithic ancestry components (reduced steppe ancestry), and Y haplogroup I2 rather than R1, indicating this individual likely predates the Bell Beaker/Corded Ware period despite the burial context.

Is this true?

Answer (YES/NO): YES